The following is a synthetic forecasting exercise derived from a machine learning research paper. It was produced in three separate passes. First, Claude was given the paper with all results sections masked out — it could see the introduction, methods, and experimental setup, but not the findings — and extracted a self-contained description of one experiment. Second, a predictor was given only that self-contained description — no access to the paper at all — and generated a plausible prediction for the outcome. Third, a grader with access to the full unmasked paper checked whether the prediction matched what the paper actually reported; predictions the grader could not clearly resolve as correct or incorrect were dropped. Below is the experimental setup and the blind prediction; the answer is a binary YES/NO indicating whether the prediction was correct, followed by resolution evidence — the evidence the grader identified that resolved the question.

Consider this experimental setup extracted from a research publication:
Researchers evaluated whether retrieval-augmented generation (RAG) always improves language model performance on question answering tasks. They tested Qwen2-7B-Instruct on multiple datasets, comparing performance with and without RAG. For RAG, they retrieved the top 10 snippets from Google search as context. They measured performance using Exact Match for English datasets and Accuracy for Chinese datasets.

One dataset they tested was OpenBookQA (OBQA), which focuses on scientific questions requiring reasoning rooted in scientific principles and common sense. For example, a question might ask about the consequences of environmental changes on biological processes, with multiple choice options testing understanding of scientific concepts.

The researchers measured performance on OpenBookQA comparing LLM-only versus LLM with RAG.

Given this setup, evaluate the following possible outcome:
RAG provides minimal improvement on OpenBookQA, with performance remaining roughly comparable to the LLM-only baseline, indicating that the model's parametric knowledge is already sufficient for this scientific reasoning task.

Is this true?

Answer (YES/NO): NO